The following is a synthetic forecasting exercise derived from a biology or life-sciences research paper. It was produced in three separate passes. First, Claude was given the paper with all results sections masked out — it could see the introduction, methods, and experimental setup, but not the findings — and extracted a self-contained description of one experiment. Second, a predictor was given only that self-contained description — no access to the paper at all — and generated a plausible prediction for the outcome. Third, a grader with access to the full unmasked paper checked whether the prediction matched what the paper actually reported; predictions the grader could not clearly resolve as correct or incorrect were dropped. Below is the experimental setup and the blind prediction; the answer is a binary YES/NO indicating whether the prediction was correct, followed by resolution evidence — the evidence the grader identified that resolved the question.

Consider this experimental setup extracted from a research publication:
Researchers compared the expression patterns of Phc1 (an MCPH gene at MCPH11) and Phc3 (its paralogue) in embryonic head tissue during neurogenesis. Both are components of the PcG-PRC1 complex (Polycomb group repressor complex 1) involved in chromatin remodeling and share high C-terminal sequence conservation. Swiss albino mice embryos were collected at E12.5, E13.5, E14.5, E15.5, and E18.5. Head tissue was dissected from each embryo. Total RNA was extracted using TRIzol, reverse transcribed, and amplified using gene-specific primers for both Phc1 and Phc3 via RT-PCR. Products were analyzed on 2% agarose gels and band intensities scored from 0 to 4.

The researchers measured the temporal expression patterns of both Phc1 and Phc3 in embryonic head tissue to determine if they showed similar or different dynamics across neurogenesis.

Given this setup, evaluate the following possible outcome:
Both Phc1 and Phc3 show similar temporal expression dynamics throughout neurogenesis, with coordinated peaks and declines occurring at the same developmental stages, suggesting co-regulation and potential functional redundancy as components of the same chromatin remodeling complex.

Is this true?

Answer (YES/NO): NO